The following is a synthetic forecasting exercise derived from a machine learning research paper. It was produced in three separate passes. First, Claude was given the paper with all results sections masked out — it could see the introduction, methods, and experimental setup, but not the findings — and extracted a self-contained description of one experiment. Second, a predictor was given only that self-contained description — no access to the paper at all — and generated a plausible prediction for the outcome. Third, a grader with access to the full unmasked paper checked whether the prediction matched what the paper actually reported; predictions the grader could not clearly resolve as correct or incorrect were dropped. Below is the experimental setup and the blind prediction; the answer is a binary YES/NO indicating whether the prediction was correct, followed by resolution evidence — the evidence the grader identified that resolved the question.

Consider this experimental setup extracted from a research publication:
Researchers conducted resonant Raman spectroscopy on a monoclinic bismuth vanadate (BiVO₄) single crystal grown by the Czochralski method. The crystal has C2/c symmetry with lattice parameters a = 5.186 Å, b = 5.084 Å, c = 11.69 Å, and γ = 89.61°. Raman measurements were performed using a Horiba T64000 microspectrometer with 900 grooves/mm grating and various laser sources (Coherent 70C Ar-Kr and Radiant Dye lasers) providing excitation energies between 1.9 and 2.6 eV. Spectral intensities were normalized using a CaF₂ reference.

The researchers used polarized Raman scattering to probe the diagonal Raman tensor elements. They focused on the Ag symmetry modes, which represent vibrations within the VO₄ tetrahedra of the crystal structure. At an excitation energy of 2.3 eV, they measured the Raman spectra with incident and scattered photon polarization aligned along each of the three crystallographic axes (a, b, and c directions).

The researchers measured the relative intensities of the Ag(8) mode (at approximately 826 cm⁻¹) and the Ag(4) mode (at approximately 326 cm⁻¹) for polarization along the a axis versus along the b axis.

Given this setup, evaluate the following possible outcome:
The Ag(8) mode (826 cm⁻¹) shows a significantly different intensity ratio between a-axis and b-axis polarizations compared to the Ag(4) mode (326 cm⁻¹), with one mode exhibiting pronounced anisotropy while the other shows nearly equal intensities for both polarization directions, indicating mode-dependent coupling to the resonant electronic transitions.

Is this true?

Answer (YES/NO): NO